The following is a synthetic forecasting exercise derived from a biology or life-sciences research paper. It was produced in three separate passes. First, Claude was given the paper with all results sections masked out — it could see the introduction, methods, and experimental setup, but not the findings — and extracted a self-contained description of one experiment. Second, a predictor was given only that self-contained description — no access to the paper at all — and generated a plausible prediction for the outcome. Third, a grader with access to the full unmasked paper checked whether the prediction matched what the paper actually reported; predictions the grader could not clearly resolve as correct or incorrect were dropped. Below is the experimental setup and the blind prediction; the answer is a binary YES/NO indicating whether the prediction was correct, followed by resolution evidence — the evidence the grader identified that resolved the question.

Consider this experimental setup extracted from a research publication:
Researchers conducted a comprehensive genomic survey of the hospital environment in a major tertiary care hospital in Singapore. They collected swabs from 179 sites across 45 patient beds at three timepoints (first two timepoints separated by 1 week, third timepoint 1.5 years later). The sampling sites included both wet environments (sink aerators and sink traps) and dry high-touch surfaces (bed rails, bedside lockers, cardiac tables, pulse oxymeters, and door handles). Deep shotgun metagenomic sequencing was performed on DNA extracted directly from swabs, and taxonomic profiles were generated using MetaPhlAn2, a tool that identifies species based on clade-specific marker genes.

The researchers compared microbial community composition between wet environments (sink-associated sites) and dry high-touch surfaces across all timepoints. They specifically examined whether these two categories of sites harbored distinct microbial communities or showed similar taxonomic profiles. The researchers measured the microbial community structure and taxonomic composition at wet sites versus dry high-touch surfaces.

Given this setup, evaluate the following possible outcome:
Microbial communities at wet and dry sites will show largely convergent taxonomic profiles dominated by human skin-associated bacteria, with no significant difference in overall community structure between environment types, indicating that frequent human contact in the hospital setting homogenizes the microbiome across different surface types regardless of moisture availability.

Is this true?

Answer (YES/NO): NO